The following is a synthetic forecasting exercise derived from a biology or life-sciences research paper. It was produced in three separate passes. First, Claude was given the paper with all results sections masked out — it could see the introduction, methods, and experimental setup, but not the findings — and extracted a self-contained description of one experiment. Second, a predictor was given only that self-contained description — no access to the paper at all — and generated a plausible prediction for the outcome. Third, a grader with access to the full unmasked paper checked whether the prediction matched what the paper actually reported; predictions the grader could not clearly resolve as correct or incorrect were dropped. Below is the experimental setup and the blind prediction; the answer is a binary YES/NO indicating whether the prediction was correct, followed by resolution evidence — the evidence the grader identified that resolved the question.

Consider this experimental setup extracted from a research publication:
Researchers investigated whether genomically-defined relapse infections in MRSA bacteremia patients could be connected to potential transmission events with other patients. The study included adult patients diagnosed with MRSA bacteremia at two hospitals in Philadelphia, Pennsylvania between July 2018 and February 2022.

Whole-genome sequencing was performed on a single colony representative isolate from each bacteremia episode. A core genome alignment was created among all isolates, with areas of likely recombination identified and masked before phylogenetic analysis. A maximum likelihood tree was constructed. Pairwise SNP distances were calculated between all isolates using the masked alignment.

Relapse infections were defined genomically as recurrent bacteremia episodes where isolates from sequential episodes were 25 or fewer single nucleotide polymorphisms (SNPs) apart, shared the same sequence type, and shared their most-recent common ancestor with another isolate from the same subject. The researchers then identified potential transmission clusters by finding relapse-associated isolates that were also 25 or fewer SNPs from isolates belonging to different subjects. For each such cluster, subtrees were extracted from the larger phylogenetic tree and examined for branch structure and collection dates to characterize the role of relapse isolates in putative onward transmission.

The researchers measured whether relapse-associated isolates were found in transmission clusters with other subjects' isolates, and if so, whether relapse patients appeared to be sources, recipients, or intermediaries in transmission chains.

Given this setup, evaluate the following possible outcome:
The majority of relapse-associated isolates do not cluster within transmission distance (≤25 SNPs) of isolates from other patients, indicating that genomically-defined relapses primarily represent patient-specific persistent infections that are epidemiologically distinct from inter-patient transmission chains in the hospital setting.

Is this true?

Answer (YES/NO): YES